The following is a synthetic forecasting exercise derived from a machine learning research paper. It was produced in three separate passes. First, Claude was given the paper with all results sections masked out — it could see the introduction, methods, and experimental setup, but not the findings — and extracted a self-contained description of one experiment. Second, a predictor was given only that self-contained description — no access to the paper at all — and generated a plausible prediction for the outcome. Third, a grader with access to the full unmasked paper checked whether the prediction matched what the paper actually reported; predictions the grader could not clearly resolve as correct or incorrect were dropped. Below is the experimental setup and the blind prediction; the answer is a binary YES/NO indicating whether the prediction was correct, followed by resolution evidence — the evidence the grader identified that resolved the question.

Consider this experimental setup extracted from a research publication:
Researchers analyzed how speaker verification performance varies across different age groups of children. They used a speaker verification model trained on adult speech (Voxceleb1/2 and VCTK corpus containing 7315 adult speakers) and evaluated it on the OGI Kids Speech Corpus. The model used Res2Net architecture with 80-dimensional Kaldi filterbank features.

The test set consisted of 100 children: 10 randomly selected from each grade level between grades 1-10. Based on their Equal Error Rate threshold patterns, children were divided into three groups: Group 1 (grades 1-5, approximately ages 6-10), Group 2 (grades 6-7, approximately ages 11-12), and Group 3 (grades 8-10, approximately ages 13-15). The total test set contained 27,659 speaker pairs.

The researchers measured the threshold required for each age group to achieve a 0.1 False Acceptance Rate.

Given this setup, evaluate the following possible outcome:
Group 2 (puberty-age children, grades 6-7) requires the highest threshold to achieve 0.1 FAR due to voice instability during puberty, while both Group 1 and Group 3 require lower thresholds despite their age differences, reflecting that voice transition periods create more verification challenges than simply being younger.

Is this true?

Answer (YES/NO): NO